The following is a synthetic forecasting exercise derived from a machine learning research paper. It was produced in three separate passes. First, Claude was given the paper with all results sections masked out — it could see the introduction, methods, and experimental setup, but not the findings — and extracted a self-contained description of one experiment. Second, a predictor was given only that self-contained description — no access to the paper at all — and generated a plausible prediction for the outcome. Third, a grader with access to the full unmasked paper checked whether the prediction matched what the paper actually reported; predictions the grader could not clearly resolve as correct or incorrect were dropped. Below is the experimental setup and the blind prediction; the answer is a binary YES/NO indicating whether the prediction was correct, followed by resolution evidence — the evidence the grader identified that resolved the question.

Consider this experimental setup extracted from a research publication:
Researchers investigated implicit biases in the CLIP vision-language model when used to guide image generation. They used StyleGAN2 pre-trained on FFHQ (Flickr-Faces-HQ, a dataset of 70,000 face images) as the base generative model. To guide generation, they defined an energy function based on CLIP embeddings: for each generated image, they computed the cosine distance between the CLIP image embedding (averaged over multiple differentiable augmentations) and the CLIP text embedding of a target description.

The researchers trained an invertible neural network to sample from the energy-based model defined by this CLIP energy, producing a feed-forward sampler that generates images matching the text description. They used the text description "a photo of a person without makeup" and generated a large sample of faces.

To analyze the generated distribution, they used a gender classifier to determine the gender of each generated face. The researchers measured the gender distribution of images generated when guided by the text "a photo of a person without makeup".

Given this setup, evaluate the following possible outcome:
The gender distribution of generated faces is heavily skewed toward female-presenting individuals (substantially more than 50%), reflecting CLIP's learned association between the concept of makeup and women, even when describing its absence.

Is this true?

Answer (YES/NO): YES